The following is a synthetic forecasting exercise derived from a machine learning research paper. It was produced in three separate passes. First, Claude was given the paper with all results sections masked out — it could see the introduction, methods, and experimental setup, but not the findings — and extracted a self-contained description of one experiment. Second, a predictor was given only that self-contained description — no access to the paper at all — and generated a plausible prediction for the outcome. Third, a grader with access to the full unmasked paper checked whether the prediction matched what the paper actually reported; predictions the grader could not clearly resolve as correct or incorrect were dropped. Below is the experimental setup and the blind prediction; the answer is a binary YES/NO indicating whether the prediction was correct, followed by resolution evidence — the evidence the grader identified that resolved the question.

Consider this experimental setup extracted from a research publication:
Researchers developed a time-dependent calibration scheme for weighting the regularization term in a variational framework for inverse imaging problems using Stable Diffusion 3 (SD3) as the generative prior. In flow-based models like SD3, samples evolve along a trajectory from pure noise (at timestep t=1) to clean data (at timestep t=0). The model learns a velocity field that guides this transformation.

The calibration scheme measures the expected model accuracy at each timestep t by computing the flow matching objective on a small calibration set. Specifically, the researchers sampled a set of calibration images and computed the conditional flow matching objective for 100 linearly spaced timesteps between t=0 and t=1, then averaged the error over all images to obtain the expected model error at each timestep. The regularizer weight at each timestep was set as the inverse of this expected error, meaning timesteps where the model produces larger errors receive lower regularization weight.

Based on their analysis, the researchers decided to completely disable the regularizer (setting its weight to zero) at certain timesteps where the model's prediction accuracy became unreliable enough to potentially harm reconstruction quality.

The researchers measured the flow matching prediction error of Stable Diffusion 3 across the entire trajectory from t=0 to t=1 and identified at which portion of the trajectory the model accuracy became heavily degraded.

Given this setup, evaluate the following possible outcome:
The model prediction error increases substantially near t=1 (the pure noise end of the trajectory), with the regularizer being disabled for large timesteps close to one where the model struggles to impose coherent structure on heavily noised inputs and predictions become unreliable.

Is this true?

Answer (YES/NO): NO